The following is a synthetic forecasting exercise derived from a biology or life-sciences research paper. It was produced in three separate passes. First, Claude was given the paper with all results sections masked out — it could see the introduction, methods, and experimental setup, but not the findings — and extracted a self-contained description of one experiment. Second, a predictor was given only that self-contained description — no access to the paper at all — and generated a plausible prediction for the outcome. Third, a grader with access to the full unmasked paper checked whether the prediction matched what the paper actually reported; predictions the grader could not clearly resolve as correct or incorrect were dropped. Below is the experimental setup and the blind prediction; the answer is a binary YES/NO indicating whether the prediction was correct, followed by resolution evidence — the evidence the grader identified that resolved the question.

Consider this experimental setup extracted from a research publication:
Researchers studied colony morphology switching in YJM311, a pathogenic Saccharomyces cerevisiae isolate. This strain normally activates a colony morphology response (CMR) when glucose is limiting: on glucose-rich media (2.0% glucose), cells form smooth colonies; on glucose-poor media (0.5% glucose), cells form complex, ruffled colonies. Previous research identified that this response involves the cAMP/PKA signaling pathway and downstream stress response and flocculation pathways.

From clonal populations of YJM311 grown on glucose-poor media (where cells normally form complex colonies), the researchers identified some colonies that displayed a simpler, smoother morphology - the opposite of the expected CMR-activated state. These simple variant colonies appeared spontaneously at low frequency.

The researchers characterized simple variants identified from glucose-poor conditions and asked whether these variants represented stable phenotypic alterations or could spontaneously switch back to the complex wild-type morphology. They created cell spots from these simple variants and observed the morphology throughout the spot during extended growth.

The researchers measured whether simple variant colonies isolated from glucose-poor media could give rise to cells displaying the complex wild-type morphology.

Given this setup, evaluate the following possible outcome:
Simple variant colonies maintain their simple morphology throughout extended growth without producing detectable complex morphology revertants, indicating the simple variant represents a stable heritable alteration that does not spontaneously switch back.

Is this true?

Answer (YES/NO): NO